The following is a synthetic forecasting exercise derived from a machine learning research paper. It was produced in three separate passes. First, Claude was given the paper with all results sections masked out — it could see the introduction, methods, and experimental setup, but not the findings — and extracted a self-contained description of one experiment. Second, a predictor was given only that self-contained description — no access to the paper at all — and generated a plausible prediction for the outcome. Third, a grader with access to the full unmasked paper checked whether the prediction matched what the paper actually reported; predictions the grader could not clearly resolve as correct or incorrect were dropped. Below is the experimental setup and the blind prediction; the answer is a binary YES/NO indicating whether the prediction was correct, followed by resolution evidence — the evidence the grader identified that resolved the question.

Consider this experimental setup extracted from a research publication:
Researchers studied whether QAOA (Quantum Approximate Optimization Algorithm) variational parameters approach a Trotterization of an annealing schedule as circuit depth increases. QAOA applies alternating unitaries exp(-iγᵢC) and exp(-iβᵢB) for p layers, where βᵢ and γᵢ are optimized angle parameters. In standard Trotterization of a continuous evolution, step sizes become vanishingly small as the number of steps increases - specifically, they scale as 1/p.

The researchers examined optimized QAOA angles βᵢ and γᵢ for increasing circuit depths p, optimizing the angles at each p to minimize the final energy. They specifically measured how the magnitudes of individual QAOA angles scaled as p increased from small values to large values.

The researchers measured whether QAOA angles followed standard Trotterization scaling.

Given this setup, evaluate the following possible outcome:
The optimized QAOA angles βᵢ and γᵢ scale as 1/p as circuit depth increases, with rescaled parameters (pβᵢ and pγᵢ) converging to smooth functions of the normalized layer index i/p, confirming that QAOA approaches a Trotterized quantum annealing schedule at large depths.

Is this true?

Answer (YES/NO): NO